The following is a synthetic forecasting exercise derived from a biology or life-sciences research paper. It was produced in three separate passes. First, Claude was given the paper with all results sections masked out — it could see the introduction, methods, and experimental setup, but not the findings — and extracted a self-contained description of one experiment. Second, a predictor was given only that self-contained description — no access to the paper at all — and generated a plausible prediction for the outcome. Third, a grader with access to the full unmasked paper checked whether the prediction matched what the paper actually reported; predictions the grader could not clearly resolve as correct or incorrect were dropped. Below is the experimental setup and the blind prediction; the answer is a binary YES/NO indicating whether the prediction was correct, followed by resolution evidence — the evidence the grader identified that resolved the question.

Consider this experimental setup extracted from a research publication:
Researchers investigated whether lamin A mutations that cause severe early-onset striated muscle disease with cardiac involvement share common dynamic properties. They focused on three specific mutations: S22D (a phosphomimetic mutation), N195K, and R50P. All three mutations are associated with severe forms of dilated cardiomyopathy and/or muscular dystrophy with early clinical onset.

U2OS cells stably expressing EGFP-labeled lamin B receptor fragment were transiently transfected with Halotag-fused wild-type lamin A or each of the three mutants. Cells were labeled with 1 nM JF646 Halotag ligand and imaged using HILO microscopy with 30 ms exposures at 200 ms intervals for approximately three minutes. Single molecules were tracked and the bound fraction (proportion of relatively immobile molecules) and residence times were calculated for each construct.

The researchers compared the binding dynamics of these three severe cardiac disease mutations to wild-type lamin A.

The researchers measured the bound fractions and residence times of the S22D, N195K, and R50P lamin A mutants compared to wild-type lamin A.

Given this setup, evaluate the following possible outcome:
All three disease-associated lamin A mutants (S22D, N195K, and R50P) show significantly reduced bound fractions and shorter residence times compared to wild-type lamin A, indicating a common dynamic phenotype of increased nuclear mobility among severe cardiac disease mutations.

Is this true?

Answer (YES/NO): YES